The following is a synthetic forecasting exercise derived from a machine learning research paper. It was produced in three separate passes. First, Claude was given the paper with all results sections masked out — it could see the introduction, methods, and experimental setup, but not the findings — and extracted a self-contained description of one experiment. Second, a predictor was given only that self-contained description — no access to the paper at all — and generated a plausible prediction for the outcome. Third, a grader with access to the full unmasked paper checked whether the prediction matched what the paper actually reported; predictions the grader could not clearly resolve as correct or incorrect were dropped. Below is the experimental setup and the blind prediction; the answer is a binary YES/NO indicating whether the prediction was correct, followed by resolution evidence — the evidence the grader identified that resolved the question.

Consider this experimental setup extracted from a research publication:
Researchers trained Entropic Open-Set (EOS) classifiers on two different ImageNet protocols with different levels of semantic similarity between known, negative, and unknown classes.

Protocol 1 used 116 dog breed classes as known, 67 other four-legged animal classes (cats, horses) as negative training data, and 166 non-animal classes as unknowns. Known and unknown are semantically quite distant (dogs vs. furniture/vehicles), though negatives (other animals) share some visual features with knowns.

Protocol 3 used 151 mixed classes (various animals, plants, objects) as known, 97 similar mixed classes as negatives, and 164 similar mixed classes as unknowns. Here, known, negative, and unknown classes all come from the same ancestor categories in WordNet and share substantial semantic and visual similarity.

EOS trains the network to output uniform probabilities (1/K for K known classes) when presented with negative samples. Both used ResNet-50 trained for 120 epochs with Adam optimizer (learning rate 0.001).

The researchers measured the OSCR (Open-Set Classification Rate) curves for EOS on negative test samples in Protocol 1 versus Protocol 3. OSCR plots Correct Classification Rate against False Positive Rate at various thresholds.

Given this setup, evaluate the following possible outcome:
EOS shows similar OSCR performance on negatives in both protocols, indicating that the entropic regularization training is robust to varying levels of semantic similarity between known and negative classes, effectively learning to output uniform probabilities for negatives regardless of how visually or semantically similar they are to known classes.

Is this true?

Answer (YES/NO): NO